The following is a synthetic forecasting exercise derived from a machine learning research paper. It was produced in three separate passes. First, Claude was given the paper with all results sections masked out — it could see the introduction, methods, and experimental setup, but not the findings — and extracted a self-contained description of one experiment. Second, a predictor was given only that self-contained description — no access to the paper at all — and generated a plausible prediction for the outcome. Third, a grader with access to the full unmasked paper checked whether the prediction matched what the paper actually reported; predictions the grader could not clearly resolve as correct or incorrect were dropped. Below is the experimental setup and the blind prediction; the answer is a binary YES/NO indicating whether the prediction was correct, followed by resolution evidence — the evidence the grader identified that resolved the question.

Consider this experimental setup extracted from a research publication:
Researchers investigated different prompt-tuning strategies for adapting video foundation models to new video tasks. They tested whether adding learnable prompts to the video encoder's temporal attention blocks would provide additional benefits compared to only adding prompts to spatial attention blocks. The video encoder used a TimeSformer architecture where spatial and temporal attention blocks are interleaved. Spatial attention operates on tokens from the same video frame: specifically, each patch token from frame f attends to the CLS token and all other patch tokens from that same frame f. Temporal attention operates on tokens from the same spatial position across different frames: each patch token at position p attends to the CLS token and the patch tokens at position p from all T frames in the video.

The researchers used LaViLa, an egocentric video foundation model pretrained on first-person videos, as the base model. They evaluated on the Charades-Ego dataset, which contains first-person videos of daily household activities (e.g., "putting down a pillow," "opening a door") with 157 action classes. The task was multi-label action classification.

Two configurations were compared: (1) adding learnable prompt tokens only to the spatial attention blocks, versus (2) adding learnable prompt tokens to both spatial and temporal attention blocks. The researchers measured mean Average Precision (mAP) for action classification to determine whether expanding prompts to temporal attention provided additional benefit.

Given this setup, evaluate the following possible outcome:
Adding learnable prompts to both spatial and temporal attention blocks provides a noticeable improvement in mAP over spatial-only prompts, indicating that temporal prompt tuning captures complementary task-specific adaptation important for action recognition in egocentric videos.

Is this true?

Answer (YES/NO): NO